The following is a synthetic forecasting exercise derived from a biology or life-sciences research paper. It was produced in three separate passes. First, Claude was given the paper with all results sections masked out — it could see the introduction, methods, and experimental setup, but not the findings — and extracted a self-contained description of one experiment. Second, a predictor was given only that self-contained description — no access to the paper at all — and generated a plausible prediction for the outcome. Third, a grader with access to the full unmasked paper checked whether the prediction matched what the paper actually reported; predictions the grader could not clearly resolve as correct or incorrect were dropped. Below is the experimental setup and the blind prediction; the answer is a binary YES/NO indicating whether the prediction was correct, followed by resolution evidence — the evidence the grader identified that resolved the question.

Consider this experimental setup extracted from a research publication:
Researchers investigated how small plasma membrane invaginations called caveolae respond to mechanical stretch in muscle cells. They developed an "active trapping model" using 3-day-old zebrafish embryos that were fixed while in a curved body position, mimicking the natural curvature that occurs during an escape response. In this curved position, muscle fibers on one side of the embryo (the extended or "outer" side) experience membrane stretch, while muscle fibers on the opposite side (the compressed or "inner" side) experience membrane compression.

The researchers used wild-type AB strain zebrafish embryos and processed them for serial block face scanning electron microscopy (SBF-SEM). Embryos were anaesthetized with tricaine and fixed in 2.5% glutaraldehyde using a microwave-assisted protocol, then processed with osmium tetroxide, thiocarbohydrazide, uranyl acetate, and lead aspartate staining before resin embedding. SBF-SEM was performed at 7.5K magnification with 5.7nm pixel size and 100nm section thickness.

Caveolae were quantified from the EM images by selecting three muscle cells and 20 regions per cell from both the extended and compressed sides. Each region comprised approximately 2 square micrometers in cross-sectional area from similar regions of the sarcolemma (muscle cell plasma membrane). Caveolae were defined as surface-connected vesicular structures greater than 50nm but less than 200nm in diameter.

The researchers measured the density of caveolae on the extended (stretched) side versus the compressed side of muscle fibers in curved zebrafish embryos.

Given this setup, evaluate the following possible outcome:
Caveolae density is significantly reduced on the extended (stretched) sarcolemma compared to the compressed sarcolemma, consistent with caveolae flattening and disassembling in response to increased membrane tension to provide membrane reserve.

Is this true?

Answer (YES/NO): YES